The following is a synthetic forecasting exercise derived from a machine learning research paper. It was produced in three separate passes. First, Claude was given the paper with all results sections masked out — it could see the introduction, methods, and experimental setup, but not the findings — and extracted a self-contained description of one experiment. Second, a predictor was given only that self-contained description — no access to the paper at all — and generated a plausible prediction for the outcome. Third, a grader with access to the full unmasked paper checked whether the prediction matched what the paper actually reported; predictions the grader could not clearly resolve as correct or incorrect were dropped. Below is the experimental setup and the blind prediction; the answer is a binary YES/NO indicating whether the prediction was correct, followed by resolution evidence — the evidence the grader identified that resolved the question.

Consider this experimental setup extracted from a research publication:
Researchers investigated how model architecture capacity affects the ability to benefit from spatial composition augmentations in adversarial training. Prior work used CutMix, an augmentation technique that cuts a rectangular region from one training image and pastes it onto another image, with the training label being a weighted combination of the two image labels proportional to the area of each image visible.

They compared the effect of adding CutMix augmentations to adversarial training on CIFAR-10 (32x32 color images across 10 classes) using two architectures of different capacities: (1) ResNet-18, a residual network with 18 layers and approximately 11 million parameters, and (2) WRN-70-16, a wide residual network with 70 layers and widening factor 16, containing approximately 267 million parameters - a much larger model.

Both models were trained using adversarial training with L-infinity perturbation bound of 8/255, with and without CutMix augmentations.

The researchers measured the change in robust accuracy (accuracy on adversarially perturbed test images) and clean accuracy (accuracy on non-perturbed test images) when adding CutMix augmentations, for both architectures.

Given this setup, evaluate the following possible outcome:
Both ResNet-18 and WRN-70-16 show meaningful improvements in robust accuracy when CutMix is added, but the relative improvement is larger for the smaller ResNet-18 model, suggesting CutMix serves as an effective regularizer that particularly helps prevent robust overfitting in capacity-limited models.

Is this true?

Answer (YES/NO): NO